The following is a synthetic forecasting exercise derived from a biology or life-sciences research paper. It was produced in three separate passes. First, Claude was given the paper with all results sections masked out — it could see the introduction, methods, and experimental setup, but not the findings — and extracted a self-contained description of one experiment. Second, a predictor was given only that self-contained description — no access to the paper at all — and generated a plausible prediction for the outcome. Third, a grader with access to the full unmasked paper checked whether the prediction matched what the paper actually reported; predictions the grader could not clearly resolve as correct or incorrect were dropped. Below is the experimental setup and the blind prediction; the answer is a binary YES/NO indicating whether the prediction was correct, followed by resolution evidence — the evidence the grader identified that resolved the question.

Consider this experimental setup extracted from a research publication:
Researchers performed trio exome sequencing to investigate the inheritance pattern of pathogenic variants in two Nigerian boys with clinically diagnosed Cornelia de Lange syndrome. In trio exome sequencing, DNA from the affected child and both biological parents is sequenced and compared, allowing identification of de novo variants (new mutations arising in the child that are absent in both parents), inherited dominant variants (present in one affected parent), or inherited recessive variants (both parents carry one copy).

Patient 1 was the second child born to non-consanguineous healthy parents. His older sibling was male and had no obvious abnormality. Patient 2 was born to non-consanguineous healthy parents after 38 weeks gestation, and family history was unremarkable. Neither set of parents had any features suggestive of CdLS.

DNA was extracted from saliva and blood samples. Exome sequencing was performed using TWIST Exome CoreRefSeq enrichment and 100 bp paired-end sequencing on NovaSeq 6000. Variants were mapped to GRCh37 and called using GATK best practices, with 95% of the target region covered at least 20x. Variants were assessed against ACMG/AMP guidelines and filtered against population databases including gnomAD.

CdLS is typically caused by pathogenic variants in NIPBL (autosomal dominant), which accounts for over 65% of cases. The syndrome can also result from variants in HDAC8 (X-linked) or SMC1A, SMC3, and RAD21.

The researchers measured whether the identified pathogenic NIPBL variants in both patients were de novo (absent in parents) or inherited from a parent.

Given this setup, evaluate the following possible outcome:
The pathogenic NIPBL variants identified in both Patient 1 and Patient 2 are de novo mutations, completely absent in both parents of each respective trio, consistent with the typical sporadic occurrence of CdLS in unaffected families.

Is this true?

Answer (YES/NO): YES